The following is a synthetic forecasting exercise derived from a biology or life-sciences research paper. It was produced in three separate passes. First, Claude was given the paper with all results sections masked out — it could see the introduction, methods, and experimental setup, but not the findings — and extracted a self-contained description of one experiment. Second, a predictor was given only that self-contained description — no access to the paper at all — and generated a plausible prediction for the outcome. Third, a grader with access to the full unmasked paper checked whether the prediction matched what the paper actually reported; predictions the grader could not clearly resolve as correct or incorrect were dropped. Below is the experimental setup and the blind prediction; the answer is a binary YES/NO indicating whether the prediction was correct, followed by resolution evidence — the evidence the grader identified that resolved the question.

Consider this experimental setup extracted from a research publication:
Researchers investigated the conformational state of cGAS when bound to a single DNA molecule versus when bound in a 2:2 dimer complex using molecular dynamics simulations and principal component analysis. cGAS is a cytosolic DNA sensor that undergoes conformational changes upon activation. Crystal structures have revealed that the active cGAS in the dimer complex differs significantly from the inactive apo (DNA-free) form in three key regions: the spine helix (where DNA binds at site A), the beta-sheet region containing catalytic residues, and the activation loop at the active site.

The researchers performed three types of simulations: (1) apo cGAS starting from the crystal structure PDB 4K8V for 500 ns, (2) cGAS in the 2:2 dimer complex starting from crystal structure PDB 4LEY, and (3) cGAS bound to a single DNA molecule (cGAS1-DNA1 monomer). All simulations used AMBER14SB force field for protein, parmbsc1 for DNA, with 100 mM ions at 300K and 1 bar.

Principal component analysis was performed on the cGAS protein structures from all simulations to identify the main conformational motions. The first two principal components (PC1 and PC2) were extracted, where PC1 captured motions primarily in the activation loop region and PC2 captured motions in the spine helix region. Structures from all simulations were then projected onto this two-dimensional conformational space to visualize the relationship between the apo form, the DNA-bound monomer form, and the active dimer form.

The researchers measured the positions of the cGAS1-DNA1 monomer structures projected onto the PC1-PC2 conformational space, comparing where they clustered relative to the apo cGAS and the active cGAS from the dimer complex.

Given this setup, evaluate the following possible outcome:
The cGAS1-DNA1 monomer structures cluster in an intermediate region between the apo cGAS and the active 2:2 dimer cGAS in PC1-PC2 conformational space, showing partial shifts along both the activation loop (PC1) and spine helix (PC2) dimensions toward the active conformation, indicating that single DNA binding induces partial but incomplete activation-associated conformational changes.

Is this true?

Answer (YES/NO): NO